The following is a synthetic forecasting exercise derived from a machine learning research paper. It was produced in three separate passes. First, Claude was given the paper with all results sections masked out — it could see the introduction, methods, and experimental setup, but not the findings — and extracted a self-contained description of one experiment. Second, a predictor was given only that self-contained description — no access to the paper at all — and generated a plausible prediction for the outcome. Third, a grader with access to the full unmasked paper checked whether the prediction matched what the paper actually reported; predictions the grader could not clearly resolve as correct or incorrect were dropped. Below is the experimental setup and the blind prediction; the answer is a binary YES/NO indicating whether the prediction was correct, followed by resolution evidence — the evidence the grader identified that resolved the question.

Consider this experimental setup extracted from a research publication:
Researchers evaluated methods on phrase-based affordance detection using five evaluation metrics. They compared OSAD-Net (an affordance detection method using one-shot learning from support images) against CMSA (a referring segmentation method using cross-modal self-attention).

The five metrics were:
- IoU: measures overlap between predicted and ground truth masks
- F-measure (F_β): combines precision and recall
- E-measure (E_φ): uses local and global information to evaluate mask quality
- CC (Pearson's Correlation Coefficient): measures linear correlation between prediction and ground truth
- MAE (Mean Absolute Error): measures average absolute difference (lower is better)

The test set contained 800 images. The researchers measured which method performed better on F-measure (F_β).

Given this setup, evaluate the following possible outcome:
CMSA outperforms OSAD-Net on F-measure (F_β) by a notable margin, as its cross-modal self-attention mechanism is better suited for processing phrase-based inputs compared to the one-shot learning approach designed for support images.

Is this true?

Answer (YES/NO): NO